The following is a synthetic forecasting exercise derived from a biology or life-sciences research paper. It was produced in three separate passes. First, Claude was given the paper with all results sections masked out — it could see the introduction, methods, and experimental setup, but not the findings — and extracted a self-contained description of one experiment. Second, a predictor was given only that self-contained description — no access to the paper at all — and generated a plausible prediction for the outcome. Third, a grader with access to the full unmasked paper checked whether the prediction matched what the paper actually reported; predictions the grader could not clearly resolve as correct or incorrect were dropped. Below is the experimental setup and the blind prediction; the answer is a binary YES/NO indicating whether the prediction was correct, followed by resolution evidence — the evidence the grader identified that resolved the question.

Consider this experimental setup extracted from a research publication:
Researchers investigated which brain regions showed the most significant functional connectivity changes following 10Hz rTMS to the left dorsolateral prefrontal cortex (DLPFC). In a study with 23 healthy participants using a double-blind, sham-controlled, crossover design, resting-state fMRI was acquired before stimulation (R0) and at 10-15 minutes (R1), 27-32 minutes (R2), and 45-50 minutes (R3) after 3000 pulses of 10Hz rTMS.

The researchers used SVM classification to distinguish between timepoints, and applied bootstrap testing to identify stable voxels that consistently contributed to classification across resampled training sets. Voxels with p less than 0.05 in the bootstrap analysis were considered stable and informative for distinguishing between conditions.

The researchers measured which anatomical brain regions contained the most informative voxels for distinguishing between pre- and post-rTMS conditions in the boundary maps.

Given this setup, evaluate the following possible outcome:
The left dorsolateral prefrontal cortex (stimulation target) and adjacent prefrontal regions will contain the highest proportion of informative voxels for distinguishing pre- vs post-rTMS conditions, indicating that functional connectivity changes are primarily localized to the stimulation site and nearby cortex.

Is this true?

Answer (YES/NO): NO